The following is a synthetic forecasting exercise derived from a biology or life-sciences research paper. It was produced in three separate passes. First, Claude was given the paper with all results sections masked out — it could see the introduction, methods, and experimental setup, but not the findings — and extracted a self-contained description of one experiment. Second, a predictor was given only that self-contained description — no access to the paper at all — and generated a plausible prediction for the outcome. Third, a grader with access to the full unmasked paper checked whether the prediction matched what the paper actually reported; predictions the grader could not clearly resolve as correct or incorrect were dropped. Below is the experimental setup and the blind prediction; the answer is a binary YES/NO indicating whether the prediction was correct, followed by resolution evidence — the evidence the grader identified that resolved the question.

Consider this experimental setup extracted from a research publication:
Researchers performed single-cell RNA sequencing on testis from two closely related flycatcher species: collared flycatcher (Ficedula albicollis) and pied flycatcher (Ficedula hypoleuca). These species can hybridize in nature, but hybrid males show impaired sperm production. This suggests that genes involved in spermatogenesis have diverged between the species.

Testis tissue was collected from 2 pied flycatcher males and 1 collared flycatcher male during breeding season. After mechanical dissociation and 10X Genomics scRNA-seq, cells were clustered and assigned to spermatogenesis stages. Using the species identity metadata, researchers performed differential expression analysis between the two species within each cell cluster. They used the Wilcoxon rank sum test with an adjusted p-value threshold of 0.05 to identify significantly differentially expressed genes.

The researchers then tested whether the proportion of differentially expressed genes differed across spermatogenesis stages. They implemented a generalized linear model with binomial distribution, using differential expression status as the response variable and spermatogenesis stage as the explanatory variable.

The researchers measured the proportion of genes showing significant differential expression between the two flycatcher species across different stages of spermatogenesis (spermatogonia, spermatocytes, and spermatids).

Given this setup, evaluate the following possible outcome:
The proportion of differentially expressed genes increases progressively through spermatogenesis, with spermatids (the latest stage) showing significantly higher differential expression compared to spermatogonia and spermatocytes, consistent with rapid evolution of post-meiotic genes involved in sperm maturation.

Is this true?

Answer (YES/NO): NO